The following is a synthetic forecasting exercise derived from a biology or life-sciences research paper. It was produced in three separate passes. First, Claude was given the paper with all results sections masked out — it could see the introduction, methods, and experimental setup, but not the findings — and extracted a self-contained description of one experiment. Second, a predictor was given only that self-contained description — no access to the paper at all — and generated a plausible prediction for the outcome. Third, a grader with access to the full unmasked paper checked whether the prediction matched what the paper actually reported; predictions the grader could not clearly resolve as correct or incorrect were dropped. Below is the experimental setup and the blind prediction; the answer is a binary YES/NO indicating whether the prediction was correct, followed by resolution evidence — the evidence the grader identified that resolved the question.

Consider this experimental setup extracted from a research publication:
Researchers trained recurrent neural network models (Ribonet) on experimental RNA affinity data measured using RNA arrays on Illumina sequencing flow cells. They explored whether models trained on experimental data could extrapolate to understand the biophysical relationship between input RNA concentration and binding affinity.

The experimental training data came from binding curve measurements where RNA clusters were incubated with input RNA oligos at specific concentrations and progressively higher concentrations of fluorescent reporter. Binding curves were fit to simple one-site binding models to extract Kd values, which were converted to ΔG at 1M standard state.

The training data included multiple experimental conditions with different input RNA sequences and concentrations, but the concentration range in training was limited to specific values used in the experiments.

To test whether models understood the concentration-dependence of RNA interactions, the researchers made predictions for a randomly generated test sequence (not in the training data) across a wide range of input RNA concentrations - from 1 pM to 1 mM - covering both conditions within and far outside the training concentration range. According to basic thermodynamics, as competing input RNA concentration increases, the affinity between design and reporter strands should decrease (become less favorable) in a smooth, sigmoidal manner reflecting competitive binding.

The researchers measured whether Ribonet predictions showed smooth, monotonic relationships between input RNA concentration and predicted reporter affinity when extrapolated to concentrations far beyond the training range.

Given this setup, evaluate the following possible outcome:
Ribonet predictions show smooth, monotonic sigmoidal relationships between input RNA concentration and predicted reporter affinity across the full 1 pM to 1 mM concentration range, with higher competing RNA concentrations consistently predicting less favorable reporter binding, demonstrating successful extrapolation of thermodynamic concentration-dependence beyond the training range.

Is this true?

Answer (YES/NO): NO